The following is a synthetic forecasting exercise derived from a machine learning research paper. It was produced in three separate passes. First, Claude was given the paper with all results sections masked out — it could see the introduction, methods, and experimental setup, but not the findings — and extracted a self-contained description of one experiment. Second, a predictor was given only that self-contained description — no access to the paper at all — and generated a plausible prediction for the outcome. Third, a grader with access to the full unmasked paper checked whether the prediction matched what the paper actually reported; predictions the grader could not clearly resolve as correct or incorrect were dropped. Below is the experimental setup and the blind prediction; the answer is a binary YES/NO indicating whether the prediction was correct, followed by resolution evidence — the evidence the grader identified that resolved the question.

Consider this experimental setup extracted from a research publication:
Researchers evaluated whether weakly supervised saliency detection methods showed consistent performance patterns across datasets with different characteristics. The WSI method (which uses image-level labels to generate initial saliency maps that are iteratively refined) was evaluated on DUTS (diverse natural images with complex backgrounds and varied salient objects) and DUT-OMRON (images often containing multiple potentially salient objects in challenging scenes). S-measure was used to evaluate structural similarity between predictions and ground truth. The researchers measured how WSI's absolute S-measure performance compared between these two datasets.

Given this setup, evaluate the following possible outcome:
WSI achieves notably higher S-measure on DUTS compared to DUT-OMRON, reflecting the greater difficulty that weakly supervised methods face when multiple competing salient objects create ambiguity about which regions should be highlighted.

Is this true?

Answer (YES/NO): NO